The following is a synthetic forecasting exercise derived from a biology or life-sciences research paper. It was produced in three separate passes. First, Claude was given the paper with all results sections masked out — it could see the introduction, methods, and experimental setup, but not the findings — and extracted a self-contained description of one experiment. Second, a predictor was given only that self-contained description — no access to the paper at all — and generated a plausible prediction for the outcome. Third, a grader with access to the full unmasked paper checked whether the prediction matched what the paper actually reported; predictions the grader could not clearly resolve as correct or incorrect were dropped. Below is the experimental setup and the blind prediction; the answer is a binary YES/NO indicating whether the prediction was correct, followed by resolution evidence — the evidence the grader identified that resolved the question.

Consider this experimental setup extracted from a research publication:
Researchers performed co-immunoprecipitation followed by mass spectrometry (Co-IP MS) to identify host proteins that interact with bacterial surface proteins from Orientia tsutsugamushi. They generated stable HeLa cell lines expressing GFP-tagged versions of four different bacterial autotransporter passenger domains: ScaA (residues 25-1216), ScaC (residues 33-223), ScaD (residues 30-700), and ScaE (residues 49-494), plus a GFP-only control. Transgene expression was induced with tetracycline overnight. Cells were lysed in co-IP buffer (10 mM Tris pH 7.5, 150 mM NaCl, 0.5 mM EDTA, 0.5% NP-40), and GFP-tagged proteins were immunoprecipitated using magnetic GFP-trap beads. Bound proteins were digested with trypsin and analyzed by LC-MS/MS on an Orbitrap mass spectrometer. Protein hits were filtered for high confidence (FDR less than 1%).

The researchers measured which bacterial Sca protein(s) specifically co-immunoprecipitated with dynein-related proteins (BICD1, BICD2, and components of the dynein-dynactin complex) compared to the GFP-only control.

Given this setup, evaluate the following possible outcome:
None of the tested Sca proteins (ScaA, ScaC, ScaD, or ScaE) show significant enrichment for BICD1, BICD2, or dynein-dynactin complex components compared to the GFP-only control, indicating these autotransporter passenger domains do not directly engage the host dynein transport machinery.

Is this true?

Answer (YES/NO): NO